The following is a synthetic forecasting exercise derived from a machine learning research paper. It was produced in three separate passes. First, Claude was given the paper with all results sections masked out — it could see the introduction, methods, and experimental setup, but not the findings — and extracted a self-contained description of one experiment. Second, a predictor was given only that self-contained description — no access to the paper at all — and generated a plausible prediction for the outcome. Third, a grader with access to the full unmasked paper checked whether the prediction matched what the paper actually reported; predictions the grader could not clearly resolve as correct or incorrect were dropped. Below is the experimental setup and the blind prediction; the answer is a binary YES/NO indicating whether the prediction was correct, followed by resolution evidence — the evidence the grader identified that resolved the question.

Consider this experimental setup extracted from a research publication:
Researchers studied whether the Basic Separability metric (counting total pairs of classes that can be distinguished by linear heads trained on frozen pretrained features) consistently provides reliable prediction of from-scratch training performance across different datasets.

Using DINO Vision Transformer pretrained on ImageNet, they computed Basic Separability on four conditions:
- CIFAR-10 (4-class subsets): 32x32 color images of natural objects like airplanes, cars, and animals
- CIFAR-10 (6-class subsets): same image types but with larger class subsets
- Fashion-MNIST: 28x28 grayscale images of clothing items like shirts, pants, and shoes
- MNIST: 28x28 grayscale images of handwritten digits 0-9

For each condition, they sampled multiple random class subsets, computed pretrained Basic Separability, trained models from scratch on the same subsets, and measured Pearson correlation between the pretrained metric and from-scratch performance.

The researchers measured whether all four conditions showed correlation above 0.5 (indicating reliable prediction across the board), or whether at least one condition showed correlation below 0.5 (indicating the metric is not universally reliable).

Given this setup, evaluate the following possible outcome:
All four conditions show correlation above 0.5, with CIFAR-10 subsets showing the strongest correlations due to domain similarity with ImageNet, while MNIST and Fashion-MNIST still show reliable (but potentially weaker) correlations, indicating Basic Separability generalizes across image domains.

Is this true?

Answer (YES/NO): NO